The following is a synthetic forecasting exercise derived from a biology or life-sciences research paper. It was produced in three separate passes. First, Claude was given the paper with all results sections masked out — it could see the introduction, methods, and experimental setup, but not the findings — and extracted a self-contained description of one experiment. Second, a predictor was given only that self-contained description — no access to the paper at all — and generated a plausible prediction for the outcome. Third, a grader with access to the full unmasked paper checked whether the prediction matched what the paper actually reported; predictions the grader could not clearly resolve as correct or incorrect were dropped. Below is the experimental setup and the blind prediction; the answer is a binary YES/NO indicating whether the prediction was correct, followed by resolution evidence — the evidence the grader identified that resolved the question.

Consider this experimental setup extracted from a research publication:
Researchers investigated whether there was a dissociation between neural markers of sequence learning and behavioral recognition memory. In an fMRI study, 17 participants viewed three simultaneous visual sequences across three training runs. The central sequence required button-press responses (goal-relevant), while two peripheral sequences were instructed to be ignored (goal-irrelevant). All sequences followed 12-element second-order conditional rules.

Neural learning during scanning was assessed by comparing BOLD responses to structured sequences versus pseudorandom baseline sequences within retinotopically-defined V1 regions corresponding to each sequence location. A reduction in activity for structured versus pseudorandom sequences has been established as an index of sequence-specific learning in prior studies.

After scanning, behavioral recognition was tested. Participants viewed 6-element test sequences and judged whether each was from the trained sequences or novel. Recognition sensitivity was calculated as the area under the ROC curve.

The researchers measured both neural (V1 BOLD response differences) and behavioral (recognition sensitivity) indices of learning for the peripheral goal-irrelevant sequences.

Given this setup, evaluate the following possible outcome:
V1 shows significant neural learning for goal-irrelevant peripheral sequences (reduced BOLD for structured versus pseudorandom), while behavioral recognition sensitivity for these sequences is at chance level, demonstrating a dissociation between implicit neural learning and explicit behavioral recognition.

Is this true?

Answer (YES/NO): NO